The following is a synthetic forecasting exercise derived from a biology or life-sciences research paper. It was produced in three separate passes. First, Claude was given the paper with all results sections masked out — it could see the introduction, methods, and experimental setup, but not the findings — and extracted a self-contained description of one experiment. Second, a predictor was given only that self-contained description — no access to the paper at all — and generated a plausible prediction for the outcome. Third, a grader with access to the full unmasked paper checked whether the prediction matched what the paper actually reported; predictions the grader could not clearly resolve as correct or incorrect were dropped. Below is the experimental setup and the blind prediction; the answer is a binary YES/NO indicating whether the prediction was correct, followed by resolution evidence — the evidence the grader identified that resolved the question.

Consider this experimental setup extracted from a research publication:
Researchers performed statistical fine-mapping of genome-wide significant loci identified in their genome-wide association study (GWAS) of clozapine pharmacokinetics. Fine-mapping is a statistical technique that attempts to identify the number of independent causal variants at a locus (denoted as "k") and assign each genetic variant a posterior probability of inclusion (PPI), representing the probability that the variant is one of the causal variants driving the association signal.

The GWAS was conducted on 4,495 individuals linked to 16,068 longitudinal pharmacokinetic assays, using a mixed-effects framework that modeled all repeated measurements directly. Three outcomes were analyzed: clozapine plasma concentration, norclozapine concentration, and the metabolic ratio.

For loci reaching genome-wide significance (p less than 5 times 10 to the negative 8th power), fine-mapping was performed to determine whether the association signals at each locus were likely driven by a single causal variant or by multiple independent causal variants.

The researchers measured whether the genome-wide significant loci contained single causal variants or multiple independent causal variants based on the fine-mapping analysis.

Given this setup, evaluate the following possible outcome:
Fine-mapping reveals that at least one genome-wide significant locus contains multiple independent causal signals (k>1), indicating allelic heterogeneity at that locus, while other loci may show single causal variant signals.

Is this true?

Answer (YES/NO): YES